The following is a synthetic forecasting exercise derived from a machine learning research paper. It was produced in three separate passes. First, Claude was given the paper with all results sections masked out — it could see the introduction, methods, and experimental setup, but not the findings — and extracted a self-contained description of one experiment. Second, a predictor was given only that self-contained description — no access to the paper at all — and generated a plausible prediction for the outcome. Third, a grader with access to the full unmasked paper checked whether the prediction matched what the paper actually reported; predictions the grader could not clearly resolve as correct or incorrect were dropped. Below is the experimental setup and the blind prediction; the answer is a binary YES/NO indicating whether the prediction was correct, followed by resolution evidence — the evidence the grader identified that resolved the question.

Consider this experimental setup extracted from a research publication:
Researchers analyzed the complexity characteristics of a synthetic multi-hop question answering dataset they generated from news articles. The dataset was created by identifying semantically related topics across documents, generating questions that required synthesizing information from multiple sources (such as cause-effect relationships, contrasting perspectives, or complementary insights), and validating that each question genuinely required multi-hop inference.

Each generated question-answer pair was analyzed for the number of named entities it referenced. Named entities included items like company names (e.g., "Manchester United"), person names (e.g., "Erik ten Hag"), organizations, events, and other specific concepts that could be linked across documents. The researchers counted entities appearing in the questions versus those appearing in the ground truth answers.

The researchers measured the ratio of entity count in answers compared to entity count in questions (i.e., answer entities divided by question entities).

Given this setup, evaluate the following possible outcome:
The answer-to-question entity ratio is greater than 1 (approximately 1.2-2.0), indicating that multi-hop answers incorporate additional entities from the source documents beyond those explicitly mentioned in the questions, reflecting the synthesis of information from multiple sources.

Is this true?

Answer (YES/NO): NO